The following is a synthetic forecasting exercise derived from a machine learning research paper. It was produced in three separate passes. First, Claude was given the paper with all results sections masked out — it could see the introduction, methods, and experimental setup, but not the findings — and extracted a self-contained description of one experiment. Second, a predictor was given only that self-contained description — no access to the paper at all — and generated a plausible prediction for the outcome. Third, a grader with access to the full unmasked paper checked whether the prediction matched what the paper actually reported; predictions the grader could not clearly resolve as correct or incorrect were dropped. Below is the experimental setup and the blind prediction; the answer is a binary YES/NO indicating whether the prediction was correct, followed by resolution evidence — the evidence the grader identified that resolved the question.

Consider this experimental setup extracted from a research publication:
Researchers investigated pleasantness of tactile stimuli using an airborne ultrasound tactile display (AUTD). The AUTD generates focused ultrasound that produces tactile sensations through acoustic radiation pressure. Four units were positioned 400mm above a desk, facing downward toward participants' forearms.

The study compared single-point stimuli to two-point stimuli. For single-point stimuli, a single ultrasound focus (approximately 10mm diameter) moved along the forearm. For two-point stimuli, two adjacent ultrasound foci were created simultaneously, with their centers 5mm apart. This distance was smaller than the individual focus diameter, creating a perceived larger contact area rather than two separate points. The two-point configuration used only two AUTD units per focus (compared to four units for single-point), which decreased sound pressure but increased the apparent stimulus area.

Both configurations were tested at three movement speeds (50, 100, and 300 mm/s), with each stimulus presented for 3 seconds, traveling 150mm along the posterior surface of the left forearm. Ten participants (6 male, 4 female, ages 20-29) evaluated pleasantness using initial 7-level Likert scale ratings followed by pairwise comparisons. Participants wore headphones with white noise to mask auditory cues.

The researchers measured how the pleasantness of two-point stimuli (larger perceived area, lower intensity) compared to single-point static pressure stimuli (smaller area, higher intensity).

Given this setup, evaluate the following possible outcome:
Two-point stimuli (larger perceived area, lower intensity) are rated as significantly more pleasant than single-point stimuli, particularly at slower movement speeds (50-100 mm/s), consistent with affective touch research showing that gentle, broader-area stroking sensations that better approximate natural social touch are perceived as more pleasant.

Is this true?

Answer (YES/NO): NO